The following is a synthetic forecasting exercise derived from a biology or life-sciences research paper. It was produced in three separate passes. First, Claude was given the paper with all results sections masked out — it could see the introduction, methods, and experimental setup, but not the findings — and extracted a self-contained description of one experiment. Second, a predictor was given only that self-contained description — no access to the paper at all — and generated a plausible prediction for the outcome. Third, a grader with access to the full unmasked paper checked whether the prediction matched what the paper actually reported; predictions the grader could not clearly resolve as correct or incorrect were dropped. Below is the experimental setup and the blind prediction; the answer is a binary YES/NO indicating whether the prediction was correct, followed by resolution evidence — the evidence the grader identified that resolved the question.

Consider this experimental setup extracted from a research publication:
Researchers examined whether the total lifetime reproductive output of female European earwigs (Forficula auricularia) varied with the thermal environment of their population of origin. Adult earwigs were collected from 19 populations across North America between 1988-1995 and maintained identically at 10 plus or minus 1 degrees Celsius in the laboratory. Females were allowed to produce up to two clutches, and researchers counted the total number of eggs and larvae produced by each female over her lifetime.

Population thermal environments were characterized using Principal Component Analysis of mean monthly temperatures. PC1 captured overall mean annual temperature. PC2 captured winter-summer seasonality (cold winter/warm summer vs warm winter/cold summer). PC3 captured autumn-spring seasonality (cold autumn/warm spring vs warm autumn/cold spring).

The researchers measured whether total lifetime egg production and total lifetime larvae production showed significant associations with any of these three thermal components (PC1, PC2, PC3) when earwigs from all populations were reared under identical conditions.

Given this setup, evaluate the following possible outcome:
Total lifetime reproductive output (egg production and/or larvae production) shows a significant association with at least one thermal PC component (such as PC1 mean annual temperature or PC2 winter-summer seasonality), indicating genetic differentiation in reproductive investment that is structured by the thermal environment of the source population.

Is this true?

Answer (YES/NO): YES